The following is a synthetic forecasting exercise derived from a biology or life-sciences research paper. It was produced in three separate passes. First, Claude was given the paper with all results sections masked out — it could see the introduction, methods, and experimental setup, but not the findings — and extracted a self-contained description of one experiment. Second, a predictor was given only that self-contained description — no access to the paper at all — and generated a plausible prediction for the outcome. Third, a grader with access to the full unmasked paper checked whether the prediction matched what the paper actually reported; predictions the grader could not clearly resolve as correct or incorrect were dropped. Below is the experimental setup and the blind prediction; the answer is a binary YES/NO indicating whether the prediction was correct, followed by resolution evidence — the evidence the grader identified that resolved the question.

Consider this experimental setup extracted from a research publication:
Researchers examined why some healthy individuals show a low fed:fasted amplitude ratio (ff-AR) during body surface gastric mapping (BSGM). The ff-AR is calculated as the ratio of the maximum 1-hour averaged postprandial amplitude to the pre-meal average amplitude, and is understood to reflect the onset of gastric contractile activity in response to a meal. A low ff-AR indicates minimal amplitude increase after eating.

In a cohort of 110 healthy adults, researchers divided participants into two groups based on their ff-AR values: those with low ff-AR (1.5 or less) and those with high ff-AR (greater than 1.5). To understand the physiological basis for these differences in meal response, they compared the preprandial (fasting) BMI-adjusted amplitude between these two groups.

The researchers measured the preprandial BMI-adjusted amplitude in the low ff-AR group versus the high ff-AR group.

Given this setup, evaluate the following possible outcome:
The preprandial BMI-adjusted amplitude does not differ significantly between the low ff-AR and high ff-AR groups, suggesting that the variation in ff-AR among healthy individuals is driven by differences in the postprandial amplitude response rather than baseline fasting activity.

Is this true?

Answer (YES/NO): NO